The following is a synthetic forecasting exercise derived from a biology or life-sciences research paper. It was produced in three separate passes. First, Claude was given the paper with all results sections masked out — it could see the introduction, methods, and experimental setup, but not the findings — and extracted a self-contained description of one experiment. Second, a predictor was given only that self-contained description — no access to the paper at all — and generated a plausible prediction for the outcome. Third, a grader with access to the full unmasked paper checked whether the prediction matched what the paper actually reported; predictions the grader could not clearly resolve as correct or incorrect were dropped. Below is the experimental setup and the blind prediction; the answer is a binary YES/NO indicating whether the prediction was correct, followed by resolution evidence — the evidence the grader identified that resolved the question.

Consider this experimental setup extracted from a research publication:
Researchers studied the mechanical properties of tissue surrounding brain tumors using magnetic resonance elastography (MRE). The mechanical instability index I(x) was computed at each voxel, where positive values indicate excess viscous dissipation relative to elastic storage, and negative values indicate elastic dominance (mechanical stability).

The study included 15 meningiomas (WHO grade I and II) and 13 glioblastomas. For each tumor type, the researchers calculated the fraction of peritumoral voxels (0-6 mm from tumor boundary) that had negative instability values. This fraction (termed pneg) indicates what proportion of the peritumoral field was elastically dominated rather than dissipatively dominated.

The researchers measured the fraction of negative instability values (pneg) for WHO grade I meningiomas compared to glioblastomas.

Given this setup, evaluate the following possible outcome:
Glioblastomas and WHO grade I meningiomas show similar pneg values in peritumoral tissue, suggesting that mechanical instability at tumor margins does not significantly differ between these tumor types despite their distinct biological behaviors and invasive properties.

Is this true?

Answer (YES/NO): NO